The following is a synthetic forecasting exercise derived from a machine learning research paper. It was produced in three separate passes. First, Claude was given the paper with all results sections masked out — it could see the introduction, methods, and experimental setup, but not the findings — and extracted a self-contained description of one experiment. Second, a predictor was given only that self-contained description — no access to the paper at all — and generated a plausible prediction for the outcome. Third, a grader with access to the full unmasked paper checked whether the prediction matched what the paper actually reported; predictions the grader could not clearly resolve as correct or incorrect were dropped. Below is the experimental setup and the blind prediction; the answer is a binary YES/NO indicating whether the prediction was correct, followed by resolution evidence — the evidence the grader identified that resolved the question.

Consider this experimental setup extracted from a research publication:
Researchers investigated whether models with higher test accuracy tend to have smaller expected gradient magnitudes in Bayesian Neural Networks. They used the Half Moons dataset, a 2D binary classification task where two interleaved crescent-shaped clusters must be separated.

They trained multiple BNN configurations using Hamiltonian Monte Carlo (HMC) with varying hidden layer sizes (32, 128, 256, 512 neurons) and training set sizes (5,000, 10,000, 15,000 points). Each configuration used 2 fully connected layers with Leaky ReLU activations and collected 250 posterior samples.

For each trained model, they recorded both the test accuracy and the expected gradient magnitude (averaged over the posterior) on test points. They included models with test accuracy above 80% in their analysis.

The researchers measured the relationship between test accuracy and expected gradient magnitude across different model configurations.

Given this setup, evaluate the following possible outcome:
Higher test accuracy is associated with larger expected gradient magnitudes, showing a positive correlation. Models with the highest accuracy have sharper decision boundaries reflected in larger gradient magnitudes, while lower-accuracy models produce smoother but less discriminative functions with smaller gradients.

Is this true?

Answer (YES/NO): NO